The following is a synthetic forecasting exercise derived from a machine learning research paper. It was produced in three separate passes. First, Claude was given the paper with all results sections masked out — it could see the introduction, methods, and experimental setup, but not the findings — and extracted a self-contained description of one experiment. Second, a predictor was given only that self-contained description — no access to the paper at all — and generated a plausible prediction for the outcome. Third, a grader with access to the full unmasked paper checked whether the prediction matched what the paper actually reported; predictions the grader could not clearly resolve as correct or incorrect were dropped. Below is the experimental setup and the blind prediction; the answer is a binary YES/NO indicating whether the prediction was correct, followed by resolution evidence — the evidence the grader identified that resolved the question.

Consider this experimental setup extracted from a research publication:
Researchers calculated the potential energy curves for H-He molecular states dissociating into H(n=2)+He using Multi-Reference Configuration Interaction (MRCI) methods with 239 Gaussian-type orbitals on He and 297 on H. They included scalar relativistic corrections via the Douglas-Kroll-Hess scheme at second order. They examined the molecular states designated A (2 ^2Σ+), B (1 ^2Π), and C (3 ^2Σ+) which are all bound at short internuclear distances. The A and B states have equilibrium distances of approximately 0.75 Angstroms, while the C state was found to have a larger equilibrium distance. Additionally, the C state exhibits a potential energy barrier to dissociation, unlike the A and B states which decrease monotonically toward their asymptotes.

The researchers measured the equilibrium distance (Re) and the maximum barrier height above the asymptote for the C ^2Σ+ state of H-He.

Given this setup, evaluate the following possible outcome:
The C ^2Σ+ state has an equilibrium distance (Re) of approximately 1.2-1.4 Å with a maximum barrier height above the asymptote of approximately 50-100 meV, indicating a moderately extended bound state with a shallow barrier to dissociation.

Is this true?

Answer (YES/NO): NO